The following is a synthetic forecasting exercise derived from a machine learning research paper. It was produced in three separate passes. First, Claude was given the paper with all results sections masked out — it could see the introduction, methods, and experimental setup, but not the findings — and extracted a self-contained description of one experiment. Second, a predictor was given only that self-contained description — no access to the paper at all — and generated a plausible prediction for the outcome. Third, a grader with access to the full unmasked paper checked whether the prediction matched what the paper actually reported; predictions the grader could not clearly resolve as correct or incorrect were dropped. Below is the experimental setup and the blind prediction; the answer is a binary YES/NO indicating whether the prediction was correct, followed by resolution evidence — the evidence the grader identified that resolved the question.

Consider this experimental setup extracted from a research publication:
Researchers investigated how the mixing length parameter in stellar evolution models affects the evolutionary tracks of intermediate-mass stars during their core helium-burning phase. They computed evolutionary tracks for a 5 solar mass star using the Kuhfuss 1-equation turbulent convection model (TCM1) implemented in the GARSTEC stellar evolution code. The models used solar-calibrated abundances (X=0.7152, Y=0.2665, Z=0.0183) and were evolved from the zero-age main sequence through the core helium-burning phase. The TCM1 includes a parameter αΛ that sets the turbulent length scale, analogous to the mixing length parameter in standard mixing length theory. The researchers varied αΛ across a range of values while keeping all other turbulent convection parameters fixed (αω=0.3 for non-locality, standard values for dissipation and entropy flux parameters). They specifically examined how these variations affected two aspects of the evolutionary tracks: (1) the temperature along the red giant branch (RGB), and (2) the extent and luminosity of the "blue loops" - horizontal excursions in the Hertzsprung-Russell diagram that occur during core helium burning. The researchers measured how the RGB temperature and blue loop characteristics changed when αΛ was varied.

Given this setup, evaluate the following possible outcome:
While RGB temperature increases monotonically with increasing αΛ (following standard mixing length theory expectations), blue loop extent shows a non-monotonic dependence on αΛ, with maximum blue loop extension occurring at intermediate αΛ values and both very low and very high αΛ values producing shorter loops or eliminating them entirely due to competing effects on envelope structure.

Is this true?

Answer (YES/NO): NO